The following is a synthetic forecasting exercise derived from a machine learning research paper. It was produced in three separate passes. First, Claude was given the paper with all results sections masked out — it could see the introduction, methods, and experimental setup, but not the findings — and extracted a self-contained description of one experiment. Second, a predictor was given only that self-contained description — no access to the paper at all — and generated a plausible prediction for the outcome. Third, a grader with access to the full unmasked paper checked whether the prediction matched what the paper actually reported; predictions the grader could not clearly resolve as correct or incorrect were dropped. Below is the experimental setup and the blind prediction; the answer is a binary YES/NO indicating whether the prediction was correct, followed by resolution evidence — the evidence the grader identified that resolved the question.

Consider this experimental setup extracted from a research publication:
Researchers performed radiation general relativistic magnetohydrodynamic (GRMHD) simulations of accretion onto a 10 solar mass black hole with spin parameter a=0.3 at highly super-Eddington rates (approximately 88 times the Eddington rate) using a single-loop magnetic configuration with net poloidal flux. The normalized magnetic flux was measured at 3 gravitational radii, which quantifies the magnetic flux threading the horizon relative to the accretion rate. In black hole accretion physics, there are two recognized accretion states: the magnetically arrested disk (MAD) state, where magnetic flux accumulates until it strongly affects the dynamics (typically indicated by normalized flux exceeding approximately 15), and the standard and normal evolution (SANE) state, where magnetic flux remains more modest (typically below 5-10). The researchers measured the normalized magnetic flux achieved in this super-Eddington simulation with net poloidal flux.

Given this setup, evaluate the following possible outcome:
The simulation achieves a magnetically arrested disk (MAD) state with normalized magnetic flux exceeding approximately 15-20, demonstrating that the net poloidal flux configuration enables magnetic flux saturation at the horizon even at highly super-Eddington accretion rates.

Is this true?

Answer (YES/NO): NO